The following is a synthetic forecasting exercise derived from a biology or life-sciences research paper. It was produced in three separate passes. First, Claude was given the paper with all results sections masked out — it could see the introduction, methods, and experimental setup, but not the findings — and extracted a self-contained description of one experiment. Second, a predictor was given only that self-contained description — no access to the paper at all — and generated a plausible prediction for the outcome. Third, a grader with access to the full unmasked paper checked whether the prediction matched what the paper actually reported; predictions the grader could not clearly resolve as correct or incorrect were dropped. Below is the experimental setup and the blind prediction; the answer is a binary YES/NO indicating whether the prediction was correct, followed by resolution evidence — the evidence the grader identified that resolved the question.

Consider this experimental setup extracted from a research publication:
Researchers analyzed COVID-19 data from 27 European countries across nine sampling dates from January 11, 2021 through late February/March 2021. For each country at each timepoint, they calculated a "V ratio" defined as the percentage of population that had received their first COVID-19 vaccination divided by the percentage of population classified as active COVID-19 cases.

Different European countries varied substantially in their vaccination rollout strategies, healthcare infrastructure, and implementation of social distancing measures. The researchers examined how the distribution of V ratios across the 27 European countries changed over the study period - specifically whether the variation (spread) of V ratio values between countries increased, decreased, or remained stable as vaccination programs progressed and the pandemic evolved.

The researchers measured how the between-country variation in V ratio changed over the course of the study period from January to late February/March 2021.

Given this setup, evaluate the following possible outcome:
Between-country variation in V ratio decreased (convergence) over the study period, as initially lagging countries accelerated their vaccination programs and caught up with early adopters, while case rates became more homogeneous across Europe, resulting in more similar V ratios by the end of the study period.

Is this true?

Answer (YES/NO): NO